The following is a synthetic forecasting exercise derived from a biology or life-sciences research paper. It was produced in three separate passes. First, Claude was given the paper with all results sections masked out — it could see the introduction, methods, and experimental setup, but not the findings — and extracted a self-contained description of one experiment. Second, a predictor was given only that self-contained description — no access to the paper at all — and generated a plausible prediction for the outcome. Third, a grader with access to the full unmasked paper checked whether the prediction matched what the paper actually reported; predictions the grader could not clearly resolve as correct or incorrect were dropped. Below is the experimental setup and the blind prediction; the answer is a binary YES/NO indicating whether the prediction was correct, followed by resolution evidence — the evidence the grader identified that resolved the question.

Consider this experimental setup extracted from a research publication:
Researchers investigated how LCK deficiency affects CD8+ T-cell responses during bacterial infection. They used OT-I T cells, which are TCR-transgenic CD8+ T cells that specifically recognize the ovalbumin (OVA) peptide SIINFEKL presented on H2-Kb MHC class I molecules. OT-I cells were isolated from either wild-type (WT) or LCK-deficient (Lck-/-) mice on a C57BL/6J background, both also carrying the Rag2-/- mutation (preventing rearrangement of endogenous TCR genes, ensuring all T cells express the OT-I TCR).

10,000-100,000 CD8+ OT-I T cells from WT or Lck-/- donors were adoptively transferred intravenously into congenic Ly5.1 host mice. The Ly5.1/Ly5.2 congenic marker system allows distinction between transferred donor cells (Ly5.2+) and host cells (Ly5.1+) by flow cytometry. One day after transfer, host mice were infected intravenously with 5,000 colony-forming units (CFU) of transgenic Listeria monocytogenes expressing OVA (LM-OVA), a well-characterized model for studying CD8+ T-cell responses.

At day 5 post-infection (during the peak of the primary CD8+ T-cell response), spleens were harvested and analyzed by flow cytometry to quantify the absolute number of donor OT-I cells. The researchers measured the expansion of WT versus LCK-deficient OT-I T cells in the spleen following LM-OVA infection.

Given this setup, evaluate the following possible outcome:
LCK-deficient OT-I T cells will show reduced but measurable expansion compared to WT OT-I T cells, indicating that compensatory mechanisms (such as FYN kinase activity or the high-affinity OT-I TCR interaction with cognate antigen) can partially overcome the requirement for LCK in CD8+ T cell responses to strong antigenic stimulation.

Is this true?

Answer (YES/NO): YES